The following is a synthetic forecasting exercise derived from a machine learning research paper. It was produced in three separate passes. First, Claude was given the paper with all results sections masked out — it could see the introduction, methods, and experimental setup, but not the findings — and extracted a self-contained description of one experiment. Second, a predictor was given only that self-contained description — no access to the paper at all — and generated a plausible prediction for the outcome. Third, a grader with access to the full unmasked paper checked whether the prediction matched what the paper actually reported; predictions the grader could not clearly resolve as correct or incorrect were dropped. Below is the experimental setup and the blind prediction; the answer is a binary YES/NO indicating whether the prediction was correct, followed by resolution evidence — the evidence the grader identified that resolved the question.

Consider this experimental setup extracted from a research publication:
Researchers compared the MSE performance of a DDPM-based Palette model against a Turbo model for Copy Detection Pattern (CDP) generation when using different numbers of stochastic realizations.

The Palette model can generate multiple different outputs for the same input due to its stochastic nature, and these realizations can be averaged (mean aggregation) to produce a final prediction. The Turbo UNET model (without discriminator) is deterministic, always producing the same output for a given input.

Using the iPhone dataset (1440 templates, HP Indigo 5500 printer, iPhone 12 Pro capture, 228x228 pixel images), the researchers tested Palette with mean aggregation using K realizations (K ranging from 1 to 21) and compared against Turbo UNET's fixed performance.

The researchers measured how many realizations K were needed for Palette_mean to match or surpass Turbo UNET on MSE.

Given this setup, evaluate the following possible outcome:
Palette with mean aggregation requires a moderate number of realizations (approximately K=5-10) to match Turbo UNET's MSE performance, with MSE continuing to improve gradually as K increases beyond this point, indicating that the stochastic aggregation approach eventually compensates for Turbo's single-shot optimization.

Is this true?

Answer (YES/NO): NO